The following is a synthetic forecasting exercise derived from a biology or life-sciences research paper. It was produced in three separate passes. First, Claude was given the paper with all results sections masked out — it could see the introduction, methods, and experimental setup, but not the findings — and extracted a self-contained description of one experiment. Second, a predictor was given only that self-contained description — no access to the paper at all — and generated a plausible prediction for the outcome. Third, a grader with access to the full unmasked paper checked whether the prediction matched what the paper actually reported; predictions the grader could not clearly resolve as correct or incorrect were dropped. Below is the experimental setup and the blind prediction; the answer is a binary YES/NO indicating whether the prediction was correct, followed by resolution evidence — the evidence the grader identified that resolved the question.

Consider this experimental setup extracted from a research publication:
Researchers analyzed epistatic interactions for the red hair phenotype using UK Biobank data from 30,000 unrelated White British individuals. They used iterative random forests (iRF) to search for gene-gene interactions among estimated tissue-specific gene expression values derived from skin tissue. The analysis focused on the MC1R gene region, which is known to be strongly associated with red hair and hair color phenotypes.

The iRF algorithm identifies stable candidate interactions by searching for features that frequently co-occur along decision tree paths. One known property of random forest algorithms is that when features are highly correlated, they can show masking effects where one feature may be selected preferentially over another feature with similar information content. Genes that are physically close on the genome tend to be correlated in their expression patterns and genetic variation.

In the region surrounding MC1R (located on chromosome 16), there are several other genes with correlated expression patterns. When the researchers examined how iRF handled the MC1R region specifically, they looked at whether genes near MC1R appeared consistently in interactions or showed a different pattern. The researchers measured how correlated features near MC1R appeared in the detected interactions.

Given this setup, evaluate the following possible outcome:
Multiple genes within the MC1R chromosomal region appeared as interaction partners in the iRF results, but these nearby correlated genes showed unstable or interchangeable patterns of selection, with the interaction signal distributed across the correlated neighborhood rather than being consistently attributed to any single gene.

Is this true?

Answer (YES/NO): YES